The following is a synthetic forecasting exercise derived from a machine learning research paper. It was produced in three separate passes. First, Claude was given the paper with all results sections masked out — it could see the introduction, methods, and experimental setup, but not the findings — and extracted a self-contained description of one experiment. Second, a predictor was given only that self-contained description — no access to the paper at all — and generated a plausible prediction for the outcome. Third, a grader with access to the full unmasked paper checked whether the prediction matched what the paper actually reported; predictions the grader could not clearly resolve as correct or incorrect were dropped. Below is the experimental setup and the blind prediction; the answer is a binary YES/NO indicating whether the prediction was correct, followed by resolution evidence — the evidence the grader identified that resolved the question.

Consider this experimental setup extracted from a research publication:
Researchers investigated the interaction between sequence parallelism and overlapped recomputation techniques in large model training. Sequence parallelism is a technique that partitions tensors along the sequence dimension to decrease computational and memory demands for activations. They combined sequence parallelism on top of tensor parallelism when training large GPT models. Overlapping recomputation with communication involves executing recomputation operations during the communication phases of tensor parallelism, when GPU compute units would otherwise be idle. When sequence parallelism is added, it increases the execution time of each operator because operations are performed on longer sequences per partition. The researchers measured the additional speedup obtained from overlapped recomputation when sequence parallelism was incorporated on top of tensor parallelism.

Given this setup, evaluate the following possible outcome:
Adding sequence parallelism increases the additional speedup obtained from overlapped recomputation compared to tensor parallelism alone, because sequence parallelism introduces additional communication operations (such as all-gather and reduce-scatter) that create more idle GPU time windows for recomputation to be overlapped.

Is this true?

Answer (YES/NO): NO